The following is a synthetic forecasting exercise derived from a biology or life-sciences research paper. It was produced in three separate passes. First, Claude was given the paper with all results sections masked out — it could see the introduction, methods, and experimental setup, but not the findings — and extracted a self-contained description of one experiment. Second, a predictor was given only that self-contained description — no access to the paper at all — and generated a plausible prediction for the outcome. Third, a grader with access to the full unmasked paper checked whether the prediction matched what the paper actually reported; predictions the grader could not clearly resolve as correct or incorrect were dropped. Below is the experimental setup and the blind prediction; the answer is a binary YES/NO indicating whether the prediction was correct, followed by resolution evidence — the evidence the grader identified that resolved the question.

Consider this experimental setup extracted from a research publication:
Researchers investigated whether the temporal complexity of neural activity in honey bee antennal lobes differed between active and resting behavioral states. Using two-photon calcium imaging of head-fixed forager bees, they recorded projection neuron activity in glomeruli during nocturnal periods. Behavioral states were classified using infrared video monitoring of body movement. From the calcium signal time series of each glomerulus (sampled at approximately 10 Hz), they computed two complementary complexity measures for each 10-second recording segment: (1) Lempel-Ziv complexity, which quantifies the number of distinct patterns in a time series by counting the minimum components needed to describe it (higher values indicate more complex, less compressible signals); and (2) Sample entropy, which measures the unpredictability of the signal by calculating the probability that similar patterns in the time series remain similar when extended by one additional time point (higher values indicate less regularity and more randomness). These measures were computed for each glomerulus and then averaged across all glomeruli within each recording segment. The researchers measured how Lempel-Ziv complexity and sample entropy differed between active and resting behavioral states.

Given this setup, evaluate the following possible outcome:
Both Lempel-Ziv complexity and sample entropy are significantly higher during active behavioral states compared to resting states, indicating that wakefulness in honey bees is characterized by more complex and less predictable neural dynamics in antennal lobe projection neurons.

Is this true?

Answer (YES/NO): NO